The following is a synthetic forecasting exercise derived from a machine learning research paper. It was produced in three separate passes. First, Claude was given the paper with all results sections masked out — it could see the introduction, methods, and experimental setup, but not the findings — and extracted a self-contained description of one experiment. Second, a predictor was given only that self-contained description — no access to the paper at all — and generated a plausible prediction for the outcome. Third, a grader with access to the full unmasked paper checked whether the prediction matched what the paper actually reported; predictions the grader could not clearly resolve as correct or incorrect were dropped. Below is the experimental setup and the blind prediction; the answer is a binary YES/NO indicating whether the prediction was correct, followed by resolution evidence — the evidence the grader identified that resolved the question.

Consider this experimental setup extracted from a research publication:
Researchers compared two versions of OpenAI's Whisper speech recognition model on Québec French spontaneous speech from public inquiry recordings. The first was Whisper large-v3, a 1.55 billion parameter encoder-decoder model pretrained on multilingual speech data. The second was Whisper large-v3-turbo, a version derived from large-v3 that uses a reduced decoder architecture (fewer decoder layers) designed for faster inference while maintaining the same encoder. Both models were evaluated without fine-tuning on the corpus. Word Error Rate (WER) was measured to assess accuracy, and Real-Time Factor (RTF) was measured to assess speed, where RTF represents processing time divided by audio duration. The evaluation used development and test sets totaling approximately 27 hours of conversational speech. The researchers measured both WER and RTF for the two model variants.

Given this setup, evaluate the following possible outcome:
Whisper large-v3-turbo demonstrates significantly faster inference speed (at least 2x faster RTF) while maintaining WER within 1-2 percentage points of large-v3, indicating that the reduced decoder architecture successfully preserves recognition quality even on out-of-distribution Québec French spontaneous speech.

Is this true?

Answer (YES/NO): NO